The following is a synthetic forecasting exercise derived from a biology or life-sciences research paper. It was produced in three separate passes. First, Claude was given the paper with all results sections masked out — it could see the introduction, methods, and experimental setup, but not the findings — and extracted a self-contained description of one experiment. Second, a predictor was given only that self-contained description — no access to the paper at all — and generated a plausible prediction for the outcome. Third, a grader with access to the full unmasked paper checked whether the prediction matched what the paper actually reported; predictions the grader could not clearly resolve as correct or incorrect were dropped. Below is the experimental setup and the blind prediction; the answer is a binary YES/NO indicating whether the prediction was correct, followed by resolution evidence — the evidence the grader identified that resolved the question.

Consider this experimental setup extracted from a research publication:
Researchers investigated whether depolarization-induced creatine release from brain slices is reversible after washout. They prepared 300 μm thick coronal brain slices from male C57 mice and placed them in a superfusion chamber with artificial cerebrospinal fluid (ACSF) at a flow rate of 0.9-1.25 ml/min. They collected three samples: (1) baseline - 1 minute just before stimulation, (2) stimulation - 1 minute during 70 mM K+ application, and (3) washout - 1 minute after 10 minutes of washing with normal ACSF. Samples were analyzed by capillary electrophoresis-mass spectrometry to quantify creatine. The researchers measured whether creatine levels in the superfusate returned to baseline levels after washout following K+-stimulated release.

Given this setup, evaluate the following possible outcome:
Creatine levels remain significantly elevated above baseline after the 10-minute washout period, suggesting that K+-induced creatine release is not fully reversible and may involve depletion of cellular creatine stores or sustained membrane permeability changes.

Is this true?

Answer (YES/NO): NO